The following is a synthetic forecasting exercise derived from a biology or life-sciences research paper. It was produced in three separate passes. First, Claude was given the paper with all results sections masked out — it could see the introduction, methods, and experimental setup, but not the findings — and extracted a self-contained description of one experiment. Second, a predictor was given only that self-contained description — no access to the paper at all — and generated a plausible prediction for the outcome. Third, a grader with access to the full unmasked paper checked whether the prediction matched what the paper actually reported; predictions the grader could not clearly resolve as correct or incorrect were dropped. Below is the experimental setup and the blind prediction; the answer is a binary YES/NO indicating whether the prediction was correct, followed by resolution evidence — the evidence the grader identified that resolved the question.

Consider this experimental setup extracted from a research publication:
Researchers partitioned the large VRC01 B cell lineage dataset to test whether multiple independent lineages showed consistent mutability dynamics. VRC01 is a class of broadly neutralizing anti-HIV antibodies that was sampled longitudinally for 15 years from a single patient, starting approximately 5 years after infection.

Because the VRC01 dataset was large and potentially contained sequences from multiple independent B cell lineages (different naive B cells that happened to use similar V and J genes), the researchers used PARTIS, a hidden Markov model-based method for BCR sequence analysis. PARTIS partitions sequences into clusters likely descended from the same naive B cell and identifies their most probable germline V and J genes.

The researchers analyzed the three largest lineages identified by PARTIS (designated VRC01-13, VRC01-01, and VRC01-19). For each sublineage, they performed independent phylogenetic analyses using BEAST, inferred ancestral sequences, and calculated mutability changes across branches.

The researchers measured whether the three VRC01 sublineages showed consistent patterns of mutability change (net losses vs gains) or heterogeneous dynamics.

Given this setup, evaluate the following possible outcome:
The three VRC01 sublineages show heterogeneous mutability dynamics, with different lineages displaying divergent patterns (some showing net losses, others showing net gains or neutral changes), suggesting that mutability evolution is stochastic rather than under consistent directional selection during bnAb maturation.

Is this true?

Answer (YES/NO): YES